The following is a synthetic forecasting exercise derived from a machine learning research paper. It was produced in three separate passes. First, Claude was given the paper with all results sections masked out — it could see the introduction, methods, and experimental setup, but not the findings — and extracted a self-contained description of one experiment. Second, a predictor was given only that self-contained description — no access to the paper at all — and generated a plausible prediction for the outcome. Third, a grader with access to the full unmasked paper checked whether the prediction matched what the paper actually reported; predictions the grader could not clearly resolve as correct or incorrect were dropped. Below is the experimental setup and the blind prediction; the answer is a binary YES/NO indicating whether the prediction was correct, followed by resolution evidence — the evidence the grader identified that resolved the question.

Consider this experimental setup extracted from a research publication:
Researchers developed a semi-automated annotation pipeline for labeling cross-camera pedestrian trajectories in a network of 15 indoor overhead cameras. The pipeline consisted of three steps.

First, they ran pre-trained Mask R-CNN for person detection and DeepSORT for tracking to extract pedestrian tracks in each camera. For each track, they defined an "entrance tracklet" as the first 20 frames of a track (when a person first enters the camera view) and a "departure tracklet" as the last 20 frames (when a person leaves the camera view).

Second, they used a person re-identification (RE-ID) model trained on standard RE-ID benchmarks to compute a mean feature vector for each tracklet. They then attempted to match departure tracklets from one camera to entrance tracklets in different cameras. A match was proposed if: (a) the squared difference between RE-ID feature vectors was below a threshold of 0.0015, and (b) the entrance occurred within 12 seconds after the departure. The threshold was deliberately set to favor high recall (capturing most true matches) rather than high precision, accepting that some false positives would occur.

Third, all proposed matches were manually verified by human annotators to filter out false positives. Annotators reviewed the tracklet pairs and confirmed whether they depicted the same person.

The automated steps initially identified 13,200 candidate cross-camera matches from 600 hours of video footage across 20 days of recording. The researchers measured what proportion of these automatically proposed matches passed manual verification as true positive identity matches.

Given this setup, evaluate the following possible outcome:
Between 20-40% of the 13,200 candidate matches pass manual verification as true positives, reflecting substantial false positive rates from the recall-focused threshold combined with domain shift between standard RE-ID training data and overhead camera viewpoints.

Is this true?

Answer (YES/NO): NO